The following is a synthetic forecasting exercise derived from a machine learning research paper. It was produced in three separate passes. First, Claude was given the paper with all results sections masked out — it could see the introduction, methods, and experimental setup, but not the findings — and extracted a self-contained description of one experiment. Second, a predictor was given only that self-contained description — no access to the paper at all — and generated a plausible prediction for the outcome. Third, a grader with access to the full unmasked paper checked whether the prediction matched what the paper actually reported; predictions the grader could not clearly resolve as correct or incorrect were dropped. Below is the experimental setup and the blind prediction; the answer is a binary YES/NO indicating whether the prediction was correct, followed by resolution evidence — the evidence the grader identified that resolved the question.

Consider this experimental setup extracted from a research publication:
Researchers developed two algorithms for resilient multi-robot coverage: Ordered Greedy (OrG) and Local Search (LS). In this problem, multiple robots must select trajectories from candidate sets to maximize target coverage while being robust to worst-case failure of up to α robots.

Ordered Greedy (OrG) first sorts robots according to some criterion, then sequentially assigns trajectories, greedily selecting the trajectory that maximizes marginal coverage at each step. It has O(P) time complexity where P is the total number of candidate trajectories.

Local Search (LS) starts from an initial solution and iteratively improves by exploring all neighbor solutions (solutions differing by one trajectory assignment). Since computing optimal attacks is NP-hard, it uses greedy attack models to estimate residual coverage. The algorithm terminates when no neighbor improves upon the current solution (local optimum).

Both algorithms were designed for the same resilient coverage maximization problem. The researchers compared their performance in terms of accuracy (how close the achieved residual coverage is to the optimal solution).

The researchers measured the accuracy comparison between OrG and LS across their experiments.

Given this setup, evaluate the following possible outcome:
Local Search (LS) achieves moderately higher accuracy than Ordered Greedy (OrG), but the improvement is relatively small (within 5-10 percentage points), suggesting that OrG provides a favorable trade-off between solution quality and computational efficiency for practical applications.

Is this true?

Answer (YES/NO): NO